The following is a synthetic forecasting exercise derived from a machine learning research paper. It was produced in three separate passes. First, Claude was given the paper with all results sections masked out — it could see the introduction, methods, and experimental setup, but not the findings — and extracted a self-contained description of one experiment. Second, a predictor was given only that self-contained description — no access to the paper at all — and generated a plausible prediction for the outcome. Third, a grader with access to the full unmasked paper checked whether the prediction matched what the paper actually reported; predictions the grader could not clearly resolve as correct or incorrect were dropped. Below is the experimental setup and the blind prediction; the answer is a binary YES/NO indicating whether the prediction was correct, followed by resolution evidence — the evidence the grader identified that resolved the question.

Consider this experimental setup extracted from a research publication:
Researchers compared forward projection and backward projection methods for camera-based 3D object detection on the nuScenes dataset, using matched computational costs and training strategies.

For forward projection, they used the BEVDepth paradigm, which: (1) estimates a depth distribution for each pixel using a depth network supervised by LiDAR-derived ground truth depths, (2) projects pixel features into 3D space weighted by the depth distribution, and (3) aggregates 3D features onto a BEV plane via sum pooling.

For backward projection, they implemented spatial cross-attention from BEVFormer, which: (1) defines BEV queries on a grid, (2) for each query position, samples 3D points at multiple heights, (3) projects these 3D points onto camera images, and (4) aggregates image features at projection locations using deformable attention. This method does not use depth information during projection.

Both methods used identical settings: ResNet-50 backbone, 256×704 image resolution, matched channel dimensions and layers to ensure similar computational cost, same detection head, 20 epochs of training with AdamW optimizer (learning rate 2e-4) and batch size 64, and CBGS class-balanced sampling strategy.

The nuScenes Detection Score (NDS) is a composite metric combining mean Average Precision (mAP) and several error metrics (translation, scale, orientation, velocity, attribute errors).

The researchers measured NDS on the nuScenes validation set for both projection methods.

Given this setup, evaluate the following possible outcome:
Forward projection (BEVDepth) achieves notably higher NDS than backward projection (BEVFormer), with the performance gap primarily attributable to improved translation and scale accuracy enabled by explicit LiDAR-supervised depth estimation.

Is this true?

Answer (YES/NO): NO